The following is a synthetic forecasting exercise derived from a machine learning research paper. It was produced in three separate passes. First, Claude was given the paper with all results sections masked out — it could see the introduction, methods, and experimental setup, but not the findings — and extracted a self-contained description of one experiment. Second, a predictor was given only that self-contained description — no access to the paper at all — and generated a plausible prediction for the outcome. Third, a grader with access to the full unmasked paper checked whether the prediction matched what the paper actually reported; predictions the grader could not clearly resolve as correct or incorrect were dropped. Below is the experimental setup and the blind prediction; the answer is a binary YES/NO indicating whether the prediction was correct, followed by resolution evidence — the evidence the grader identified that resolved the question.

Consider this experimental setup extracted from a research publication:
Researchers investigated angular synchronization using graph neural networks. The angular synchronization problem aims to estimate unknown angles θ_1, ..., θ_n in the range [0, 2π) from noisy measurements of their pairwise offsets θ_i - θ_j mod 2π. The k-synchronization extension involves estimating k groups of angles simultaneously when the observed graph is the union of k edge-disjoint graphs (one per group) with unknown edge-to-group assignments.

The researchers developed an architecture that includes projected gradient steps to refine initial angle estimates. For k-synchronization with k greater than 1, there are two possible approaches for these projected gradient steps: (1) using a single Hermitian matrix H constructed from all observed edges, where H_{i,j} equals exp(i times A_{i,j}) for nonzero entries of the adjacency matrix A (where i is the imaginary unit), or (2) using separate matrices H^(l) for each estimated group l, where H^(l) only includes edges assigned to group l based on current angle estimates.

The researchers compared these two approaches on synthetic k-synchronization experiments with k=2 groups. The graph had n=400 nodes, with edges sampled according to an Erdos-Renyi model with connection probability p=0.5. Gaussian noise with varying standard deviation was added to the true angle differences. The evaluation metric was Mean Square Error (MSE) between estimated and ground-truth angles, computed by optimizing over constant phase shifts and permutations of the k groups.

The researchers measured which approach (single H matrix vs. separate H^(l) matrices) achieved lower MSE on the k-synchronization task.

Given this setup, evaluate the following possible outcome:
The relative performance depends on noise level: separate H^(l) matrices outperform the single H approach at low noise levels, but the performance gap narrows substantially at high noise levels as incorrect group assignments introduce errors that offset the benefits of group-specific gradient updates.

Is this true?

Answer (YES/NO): NO